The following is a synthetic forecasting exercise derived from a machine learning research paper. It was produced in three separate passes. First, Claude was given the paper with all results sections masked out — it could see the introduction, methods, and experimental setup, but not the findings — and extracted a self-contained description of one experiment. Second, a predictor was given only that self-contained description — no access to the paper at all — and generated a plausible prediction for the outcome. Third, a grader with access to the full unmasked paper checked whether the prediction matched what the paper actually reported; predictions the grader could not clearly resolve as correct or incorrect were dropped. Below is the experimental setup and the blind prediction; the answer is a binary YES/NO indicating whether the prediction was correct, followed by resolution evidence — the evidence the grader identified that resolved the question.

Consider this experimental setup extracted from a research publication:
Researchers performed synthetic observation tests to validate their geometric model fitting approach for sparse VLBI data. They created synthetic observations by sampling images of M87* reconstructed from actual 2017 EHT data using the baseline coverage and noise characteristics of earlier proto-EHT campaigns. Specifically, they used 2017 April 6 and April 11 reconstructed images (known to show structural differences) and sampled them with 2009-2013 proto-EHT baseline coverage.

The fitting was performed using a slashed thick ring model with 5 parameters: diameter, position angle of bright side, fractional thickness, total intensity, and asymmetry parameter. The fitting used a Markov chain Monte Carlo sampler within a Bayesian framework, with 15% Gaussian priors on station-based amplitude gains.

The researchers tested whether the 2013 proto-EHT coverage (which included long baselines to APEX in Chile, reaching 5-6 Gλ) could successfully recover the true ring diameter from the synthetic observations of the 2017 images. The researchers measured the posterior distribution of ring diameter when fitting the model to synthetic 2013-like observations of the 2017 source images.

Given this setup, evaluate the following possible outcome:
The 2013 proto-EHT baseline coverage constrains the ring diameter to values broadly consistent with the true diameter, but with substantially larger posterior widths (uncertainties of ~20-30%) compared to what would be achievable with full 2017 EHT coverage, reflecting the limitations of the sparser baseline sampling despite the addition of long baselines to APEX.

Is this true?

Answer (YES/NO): NO